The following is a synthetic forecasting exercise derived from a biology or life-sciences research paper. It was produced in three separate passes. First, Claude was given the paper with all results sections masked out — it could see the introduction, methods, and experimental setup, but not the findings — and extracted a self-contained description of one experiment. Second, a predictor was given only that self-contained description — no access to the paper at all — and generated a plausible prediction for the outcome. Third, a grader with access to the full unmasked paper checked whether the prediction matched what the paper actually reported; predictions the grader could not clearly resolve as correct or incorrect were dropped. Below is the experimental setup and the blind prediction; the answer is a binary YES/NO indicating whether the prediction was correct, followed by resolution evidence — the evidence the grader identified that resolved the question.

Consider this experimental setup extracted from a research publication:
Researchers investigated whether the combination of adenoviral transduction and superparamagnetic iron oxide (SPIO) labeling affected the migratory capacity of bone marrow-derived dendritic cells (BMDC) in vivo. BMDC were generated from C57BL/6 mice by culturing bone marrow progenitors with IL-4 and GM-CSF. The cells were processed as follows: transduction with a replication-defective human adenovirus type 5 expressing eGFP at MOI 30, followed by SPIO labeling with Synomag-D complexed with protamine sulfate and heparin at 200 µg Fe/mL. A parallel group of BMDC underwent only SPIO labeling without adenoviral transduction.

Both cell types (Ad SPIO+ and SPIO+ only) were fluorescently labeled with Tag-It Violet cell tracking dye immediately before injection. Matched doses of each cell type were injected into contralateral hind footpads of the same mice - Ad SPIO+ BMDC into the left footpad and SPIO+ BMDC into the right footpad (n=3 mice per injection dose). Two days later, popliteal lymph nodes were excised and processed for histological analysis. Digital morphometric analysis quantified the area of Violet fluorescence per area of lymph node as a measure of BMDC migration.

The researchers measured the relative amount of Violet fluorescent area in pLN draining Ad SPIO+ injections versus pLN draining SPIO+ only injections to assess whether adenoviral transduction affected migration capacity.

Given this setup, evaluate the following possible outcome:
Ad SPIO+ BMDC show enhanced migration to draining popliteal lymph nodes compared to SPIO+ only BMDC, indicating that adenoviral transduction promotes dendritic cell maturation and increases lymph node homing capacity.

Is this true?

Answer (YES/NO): NO